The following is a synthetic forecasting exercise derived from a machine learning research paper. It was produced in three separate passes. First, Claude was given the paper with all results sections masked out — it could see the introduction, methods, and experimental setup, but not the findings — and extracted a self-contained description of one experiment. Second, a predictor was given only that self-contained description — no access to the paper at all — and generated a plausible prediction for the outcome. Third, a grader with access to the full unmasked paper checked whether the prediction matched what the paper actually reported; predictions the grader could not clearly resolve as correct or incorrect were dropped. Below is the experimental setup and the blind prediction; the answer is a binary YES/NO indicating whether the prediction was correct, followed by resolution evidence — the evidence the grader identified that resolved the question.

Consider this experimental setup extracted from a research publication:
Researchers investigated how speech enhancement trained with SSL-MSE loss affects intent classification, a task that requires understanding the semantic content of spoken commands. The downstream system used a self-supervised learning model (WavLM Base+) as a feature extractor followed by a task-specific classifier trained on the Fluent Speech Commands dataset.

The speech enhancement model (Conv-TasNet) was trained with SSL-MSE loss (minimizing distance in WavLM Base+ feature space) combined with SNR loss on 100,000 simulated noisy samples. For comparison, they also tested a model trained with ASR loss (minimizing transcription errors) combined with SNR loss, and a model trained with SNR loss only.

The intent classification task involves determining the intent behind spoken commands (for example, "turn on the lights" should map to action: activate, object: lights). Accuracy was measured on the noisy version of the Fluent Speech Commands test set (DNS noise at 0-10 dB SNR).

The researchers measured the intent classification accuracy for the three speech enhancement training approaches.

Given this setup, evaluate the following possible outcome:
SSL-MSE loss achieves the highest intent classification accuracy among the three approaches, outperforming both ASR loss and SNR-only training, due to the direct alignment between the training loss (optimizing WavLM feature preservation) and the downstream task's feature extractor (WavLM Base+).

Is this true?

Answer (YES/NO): YES